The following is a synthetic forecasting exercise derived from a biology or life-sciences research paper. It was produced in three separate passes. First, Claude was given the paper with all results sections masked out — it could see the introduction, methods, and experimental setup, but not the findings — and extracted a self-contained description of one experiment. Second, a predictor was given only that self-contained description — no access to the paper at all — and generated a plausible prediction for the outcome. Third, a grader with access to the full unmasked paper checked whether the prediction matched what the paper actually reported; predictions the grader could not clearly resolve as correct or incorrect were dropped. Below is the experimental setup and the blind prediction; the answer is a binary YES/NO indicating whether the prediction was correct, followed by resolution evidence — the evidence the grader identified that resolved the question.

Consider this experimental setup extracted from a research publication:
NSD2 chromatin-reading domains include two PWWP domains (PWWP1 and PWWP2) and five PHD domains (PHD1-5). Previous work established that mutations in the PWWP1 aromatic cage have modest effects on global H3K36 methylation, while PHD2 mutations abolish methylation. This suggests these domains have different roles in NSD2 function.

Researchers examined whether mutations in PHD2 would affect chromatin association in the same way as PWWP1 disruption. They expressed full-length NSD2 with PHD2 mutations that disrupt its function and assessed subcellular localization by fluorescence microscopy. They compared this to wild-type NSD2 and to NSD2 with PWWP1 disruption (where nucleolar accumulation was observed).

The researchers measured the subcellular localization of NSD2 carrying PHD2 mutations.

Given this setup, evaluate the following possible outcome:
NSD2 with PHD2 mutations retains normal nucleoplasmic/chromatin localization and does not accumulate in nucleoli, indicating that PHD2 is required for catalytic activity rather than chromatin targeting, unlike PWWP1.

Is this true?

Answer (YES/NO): NO